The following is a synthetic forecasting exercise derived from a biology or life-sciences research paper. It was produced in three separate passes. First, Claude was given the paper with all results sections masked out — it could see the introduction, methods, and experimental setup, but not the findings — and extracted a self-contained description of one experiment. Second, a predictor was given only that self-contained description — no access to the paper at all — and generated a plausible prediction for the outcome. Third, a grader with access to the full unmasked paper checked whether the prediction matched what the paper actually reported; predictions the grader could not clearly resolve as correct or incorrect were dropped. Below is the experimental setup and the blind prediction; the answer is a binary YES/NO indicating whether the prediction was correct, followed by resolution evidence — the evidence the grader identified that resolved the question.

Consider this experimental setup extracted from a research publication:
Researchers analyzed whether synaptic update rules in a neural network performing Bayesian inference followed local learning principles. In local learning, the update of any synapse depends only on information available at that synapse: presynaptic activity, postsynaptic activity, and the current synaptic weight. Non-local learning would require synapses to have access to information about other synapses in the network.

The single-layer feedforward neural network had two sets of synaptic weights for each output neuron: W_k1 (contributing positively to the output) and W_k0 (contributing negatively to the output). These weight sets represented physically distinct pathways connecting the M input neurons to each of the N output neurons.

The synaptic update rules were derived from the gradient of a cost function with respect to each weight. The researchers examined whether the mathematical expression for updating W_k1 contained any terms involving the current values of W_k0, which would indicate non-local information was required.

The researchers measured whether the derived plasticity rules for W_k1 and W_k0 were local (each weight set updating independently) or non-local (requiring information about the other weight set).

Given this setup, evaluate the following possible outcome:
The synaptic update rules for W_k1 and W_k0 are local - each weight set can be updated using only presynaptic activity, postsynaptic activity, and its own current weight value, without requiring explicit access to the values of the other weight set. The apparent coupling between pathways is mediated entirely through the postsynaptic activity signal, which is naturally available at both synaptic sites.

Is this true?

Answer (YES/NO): YES